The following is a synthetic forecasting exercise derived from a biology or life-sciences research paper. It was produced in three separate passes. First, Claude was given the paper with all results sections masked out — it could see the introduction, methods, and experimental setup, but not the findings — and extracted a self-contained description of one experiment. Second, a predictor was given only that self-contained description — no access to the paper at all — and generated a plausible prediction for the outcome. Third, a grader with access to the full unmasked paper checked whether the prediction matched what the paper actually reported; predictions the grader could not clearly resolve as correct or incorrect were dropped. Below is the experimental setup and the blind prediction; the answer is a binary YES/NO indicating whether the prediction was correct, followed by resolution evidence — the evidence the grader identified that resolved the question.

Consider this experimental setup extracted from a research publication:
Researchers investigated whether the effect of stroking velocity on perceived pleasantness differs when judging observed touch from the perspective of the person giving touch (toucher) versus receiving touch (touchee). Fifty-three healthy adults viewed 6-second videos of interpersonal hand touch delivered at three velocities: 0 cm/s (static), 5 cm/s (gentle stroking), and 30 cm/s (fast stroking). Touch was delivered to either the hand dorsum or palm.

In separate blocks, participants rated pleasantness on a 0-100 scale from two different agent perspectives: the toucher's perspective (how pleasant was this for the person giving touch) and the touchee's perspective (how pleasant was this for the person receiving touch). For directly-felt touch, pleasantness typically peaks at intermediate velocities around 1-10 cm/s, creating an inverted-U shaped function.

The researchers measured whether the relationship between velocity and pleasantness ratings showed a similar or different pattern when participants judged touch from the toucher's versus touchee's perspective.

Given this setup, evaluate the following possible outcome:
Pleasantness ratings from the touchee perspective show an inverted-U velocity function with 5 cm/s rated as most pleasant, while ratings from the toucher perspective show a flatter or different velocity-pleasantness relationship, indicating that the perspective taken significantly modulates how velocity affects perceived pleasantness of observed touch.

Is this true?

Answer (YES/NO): NO